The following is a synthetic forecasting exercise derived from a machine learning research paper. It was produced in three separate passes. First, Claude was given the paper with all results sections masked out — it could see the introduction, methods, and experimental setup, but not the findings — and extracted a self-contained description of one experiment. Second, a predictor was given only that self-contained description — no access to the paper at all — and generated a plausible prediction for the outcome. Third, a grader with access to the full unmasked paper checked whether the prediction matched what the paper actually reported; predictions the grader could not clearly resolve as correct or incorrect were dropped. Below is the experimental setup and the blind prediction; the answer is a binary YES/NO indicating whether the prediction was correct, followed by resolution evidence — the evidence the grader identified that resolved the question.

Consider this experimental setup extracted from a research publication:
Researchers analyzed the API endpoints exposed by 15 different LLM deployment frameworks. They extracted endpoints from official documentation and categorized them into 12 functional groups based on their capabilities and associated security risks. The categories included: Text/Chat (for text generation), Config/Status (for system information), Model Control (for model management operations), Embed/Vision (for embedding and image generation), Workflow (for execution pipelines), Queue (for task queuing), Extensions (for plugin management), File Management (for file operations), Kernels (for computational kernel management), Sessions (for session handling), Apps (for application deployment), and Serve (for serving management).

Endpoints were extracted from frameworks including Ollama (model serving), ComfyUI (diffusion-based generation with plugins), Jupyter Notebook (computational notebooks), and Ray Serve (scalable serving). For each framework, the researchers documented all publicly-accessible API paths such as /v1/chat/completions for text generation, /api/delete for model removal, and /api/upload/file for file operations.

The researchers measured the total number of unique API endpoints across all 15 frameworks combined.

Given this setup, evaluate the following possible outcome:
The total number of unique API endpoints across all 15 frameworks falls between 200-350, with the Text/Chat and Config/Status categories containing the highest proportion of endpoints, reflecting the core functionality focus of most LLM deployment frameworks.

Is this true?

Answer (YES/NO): NO